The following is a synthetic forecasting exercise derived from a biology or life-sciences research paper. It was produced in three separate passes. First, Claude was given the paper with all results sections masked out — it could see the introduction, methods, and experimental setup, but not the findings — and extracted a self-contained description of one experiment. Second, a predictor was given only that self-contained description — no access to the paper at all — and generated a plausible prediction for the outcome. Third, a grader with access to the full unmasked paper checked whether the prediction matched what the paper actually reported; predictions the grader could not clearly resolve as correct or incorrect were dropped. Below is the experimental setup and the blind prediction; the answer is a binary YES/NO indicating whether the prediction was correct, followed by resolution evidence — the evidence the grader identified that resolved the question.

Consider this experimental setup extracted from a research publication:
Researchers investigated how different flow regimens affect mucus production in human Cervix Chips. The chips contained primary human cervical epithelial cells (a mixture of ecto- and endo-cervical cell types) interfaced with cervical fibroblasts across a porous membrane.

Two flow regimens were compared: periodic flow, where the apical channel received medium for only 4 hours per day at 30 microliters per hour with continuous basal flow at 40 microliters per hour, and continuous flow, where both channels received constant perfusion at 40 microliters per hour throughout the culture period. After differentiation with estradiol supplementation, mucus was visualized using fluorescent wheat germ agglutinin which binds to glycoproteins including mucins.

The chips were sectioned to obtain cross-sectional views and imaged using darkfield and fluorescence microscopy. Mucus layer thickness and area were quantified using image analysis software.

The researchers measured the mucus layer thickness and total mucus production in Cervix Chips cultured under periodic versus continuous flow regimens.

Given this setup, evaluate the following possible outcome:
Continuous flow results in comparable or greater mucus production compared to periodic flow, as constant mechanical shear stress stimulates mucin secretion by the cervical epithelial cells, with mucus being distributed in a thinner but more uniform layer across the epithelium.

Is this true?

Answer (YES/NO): NO